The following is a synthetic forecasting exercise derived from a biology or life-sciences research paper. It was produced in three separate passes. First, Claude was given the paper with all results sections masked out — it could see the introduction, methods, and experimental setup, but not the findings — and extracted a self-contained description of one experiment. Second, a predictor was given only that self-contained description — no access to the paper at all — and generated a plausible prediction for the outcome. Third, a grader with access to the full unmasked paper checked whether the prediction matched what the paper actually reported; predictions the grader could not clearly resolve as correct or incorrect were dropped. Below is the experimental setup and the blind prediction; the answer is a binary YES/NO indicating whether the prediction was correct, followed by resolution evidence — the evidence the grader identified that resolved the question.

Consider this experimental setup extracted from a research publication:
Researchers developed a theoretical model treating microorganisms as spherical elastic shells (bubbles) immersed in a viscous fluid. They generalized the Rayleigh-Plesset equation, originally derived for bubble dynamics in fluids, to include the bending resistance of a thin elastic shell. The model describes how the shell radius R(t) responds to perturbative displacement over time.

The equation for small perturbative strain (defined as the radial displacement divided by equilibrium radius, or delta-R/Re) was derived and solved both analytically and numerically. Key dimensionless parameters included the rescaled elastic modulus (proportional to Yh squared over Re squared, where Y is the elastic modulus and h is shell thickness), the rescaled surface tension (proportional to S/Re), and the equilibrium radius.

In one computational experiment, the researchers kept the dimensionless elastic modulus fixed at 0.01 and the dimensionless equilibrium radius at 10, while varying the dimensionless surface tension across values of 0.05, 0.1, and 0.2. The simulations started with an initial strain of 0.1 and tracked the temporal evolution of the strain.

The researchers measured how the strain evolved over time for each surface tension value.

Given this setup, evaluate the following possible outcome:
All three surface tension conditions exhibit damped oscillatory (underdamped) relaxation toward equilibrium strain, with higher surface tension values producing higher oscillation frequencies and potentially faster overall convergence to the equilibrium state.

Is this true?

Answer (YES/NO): NO